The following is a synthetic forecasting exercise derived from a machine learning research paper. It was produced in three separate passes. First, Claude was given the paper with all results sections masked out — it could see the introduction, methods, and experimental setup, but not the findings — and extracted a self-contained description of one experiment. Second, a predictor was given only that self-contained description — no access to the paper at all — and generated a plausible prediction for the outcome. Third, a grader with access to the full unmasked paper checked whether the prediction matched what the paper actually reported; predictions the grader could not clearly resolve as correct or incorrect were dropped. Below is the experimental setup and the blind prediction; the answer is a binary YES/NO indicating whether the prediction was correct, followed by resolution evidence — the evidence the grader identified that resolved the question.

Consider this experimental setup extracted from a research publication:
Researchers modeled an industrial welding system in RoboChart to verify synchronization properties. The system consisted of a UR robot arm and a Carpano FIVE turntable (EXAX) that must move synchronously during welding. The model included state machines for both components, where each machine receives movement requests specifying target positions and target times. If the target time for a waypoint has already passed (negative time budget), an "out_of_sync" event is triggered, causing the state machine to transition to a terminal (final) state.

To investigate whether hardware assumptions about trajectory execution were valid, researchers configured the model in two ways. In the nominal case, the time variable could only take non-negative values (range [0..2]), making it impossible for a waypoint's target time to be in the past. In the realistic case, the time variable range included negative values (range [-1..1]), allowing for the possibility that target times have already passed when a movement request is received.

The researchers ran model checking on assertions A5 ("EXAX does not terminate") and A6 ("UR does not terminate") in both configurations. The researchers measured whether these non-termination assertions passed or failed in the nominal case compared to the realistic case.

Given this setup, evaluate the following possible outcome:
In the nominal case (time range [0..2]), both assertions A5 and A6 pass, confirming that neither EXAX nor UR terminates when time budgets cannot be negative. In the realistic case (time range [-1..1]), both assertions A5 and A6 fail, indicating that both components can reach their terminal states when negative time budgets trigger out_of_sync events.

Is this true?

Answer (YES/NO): YES